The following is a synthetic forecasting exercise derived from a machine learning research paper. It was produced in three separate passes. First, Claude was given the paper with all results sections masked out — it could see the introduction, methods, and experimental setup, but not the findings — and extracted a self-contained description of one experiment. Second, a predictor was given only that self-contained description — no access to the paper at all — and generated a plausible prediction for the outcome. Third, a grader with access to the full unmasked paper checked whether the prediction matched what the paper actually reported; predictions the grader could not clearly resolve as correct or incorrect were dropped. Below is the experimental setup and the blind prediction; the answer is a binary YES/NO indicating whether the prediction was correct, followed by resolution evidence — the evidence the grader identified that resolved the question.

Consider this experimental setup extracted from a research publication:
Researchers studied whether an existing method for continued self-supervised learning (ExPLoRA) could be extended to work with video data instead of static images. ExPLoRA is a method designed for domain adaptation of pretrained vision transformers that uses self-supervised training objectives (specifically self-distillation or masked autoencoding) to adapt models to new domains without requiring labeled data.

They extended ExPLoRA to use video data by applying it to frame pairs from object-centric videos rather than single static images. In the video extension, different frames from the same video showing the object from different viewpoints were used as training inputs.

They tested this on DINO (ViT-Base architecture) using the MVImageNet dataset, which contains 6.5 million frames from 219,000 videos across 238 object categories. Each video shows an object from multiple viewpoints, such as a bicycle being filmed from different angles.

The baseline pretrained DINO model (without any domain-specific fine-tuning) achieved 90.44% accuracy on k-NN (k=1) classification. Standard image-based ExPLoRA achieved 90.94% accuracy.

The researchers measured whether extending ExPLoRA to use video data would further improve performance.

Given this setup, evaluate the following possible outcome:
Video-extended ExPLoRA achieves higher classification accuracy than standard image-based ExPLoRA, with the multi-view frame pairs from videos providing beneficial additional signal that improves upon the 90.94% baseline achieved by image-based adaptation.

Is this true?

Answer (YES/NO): NO